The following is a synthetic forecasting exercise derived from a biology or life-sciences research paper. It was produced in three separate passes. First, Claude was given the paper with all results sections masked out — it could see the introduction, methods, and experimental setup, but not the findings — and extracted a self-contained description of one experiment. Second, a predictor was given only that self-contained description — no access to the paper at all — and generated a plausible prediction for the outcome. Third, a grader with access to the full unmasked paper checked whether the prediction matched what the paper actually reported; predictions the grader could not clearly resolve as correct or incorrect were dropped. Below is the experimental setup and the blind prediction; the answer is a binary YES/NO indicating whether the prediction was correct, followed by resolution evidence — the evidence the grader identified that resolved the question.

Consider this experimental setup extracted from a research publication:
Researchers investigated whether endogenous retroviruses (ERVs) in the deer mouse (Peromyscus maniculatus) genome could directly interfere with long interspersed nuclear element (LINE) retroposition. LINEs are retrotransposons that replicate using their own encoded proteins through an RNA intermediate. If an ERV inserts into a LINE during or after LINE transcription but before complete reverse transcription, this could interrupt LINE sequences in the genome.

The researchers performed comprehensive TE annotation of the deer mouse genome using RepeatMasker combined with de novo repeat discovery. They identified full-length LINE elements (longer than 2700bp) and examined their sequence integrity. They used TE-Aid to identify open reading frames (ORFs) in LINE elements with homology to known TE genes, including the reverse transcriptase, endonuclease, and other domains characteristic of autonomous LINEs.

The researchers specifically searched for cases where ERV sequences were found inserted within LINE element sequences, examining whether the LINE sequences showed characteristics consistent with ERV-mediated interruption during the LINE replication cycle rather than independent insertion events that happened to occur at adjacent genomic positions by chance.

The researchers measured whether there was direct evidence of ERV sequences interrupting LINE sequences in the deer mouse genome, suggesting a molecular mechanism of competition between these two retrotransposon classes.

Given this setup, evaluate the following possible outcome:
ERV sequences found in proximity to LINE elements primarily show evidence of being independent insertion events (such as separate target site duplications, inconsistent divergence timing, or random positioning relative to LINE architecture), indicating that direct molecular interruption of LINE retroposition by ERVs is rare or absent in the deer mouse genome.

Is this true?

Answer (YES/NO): NO